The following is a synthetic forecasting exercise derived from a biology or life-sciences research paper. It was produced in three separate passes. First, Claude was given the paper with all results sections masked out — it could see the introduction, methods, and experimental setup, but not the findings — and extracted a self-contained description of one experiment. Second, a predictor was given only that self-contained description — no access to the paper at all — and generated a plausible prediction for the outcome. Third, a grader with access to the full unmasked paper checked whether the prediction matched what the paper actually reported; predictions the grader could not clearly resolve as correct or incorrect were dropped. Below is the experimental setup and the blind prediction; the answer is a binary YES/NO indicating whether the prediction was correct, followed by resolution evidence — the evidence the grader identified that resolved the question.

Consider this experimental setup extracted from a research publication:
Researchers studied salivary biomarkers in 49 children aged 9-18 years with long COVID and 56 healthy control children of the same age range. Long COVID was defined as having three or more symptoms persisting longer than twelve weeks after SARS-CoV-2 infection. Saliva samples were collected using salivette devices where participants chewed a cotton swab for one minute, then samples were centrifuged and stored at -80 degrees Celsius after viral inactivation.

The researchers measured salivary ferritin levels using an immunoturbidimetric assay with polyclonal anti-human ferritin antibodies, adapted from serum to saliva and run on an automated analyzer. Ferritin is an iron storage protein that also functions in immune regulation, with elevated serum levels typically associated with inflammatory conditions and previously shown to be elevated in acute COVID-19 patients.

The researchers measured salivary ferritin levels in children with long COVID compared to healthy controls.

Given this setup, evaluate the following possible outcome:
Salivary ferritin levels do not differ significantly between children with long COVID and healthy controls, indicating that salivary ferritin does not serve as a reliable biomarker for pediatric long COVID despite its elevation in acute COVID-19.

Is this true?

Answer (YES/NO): YES